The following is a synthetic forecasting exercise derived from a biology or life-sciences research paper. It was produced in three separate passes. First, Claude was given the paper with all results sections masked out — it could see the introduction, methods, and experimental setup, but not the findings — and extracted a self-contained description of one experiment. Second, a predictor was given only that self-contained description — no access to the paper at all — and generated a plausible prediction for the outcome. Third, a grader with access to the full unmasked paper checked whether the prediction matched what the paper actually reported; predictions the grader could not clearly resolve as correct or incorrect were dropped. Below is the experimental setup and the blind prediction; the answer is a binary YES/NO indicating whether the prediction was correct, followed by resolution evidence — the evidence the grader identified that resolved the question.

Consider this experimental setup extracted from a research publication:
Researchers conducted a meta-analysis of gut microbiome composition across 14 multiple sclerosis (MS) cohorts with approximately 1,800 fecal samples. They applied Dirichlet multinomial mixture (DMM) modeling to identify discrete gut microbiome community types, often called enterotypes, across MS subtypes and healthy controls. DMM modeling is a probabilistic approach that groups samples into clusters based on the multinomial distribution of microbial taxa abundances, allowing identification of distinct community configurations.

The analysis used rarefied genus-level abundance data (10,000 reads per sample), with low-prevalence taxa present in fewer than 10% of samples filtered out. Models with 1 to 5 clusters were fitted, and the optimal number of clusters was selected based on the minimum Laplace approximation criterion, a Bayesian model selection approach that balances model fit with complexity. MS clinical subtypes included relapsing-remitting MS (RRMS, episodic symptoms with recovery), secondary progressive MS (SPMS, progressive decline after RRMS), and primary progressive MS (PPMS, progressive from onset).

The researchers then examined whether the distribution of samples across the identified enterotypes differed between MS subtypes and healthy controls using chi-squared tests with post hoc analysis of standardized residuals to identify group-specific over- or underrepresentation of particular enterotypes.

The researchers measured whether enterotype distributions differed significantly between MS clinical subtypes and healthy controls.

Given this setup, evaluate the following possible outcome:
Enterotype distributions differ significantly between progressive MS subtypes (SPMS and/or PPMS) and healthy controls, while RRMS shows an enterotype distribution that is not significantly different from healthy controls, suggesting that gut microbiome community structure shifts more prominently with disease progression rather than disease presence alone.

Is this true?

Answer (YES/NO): NO